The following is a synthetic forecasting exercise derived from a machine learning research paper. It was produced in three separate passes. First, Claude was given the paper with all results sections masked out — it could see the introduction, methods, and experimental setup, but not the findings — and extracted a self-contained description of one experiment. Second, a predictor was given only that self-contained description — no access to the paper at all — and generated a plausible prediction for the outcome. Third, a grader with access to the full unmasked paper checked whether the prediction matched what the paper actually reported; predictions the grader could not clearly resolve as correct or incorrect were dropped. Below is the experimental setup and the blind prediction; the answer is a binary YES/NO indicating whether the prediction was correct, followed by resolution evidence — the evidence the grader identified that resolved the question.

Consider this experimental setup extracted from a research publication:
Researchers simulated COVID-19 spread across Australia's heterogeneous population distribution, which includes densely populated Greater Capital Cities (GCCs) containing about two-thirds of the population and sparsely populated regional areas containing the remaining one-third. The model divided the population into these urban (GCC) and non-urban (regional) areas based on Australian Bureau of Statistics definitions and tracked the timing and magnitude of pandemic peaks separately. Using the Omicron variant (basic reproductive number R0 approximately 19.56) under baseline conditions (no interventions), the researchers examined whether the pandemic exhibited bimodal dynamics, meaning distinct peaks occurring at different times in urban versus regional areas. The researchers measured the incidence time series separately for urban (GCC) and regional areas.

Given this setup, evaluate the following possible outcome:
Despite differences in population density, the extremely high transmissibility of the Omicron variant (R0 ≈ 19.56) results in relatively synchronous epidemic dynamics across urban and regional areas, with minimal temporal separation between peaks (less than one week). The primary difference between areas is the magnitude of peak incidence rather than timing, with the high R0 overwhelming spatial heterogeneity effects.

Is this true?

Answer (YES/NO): NO